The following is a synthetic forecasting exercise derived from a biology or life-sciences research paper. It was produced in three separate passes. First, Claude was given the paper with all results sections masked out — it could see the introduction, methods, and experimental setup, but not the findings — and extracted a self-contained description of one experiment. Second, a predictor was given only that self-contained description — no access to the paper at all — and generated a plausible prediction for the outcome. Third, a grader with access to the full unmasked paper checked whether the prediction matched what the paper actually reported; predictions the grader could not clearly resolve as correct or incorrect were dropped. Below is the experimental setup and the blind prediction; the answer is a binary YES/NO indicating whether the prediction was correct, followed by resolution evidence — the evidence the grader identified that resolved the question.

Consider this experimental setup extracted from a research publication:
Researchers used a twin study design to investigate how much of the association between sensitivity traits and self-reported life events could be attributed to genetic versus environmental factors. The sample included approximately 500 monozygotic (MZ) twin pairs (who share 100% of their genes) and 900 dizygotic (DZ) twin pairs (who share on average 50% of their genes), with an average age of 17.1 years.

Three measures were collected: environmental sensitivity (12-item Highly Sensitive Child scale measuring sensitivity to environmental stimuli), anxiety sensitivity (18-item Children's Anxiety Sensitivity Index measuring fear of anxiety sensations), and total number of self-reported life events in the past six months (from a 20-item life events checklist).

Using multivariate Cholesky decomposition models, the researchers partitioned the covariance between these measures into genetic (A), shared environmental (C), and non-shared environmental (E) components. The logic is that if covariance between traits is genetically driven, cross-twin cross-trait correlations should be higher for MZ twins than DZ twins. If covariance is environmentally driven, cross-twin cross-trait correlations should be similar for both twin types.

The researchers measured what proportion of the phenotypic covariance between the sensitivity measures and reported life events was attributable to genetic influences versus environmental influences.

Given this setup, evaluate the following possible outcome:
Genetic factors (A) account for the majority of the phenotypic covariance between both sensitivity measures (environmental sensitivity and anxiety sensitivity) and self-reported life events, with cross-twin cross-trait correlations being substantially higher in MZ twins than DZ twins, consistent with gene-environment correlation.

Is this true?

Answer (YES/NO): YES